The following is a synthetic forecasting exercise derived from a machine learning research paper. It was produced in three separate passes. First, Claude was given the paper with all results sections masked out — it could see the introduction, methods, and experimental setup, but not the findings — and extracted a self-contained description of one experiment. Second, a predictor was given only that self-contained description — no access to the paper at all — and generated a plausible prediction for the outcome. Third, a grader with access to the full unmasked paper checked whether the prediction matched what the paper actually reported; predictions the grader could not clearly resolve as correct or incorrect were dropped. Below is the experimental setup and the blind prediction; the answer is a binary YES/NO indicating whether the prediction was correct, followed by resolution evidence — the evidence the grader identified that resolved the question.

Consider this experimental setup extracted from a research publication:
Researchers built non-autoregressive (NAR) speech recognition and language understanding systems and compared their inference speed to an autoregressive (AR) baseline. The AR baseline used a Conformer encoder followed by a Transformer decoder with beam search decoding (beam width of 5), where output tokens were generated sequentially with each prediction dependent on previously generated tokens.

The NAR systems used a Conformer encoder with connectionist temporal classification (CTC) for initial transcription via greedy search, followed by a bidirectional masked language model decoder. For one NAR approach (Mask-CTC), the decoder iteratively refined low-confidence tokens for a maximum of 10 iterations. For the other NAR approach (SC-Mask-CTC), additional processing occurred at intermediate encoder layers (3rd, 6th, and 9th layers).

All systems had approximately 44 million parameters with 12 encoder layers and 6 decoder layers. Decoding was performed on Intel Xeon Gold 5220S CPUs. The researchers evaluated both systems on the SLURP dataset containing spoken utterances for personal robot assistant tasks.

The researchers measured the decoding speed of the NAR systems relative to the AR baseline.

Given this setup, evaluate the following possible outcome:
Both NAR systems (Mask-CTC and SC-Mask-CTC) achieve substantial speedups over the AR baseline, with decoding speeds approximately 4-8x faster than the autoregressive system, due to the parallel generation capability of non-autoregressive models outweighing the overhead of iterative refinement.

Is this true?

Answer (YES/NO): YES